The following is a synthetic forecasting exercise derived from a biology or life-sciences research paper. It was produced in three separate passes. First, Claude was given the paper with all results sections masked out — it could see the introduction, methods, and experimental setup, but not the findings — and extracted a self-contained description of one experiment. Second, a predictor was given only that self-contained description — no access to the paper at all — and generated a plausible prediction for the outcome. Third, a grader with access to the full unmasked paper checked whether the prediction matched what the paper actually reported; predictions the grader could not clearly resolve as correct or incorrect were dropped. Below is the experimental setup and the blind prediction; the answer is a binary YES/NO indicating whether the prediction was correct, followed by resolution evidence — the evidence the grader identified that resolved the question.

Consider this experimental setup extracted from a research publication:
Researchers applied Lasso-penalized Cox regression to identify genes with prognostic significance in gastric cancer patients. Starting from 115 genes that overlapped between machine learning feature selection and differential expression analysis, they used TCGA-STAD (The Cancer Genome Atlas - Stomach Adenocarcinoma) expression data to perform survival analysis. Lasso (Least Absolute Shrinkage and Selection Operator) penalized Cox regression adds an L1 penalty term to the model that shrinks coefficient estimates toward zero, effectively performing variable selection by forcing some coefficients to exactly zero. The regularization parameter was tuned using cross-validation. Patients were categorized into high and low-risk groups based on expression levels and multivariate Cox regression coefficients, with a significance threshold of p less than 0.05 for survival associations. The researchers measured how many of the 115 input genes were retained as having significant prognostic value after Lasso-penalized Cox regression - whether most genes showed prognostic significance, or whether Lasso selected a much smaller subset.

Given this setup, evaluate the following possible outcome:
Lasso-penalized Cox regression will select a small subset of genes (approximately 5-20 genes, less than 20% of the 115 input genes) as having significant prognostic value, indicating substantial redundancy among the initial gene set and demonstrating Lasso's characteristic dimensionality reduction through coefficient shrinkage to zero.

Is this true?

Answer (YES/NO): YES